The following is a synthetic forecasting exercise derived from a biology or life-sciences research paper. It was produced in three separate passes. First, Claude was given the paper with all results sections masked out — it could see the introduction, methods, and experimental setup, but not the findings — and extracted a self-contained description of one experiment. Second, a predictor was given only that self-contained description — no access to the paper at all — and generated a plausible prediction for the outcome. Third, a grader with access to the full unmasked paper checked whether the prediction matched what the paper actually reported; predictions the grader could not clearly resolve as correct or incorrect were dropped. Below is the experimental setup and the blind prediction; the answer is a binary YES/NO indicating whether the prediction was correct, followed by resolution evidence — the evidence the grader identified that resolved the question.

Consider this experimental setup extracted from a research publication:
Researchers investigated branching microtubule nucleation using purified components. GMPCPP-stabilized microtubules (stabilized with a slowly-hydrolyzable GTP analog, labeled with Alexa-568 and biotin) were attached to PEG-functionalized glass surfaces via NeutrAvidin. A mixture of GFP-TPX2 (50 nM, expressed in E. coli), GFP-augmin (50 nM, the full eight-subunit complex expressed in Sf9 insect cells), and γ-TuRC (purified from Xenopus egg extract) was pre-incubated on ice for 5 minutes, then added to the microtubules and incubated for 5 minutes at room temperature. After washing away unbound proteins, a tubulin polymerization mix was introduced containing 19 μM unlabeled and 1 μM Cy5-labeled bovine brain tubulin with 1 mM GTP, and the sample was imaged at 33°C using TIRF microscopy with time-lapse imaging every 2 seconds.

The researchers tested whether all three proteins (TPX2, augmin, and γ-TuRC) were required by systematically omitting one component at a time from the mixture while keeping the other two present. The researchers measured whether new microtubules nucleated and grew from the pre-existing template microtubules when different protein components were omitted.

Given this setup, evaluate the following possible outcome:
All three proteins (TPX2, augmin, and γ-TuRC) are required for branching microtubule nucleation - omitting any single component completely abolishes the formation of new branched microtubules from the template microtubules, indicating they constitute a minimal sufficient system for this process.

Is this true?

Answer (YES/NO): NO